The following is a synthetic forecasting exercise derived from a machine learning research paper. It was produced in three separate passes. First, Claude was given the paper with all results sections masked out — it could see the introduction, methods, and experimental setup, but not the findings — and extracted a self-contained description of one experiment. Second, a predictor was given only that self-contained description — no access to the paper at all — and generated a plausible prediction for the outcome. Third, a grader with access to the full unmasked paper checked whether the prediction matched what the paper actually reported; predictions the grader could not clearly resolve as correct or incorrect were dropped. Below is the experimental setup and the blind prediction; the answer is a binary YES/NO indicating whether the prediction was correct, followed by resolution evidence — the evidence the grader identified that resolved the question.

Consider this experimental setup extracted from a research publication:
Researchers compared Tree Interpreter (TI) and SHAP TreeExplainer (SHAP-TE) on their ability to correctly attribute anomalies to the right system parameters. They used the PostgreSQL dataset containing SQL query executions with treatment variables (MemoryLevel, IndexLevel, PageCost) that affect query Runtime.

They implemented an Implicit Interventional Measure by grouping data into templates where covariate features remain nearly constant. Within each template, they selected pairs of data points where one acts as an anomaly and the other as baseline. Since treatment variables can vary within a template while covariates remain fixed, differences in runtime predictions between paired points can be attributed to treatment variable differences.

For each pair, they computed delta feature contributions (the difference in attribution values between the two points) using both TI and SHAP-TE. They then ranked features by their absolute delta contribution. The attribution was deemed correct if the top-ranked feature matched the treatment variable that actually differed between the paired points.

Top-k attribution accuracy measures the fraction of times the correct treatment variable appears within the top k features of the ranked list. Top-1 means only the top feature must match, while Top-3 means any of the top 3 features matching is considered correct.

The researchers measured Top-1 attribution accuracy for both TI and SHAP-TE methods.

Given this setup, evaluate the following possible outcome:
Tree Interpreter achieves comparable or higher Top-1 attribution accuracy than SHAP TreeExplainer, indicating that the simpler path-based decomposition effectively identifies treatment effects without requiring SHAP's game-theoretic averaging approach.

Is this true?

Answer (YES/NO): YES